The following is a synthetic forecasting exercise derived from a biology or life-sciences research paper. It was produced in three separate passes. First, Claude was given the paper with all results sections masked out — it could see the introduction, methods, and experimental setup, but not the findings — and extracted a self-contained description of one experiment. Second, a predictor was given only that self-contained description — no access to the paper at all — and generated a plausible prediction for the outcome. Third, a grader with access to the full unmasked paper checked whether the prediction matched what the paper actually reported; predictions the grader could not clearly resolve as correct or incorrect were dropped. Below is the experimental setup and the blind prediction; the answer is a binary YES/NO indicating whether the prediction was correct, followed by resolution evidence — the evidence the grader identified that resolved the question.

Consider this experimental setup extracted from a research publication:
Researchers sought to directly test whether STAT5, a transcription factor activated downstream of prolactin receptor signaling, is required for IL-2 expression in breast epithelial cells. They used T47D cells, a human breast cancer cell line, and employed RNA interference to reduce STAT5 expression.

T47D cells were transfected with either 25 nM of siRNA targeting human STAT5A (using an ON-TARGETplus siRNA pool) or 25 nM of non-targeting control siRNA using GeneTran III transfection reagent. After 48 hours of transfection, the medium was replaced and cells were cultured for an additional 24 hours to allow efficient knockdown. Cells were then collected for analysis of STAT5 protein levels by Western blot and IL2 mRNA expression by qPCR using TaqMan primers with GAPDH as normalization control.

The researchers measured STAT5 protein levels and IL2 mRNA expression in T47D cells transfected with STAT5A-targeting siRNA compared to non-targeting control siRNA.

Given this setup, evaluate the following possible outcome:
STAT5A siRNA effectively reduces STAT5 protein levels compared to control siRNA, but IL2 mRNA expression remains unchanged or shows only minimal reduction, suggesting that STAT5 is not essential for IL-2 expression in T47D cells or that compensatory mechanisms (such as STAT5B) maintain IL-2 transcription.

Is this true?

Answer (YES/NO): NO